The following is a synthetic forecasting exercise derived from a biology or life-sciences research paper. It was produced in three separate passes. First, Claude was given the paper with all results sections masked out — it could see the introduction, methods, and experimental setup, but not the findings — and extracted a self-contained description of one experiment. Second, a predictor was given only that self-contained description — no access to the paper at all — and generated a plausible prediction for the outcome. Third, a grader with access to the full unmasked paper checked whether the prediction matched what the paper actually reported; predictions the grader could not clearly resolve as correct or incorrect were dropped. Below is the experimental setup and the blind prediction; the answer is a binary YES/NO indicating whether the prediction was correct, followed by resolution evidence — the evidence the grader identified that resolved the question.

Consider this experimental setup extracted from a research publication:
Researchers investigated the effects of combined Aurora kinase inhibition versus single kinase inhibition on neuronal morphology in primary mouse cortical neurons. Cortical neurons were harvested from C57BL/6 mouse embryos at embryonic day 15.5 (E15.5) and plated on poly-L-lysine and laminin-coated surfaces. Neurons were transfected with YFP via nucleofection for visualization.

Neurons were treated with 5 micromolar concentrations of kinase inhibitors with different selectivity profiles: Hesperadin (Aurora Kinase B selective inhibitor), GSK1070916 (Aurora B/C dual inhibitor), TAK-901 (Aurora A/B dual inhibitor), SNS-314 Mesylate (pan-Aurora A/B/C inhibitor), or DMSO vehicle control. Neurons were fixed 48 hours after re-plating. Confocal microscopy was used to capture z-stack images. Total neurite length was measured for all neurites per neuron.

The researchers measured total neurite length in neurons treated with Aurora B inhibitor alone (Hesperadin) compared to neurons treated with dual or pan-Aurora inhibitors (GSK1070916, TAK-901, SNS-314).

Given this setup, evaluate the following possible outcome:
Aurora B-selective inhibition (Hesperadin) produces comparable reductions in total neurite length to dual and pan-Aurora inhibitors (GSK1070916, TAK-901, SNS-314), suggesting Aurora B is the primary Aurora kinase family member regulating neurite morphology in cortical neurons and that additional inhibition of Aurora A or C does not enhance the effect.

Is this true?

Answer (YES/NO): NO